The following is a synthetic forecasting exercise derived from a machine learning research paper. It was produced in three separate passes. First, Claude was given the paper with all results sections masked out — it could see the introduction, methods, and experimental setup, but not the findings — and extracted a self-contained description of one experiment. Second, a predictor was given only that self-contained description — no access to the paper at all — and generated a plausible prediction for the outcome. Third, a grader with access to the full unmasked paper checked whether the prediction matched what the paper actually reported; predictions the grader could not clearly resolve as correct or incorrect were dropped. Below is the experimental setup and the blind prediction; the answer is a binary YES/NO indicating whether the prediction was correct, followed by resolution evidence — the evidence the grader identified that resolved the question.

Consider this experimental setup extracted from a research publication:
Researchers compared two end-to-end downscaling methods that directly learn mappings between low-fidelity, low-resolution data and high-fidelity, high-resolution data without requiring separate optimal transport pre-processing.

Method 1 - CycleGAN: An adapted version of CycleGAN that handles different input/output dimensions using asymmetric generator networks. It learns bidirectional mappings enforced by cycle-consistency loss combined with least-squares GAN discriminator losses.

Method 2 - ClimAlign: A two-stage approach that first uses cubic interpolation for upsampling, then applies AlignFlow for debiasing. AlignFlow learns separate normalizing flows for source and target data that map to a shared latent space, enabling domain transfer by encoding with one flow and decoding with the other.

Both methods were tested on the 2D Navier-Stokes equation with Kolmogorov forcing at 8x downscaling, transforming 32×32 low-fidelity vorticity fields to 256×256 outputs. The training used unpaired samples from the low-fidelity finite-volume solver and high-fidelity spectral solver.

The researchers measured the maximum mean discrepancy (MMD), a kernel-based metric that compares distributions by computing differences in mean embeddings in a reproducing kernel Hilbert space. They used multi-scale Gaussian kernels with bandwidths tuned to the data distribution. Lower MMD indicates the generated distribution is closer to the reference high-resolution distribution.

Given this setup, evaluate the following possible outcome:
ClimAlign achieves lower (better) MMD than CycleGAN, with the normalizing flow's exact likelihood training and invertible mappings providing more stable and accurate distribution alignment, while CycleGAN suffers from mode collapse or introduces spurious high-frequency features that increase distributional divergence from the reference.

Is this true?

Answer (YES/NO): NO